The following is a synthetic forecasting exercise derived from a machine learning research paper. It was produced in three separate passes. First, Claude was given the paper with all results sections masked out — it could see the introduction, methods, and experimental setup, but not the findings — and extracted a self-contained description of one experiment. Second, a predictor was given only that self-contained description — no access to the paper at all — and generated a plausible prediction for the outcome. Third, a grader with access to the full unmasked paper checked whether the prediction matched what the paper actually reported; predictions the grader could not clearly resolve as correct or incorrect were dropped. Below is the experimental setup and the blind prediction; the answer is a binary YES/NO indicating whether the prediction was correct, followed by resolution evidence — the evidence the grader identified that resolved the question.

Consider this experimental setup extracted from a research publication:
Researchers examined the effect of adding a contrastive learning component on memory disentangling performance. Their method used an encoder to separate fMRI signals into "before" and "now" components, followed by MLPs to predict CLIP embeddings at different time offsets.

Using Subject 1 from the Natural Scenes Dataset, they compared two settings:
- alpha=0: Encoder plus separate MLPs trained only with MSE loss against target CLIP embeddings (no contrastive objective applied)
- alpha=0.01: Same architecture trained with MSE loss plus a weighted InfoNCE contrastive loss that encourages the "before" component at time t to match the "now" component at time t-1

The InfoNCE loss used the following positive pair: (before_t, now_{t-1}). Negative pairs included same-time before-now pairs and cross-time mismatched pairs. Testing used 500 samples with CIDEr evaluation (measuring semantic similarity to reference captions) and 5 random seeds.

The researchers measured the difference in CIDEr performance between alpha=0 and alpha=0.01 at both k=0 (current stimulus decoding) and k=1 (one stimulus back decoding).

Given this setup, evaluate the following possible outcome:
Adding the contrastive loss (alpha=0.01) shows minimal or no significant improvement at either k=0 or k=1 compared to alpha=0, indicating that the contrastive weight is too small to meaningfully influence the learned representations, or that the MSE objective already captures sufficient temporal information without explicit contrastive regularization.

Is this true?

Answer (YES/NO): NO